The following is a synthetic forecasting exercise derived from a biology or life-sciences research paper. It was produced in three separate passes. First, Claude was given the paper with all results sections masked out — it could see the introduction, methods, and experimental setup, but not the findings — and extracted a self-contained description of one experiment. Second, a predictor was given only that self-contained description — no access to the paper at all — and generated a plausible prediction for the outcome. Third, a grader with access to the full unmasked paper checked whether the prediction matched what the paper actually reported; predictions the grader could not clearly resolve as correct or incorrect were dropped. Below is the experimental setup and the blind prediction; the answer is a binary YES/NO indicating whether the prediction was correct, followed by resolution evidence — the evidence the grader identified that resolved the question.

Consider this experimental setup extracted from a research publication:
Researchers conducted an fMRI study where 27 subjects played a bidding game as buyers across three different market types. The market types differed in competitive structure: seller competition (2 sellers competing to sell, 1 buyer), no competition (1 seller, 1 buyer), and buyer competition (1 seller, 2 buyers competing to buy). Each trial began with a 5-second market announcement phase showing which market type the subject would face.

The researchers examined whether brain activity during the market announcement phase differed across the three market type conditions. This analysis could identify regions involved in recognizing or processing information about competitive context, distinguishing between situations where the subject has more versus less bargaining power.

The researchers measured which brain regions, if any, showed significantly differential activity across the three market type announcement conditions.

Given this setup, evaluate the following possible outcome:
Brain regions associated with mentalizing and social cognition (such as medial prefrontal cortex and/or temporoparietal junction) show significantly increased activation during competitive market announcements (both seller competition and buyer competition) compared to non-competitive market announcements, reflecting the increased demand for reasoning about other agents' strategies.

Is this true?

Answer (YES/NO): NO